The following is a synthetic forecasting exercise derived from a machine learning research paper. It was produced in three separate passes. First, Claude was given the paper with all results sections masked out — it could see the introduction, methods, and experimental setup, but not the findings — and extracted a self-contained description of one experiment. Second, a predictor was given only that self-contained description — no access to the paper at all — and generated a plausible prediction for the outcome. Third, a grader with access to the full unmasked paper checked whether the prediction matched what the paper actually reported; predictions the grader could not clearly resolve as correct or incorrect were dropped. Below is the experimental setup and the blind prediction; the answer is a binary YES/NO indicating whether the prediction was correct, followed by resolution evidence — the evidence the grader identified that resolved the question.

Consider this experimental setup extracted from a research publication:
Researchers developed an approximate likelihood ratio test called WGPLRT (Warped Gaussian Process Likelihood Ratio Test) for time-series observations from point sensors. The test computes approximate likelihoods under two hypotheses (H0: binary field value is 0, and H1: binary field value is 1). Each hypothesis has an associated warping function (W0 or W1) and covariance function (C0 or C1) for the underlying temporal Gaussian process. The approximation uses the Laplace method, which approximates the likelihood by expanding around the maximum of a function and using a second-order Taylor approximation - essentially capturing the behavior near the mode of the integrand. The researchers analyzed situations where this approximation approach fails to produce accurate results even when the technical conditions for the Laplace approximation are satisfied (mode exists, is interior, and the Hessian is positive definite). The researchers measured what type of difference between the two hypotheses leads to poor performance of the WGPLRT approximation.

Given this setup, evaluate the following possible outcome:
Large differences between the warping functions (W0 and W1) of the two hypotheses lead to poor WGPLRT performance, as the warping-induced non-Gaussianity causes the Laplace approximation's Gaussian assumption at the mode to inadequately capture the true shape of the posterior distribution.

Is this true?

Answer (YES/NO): NO